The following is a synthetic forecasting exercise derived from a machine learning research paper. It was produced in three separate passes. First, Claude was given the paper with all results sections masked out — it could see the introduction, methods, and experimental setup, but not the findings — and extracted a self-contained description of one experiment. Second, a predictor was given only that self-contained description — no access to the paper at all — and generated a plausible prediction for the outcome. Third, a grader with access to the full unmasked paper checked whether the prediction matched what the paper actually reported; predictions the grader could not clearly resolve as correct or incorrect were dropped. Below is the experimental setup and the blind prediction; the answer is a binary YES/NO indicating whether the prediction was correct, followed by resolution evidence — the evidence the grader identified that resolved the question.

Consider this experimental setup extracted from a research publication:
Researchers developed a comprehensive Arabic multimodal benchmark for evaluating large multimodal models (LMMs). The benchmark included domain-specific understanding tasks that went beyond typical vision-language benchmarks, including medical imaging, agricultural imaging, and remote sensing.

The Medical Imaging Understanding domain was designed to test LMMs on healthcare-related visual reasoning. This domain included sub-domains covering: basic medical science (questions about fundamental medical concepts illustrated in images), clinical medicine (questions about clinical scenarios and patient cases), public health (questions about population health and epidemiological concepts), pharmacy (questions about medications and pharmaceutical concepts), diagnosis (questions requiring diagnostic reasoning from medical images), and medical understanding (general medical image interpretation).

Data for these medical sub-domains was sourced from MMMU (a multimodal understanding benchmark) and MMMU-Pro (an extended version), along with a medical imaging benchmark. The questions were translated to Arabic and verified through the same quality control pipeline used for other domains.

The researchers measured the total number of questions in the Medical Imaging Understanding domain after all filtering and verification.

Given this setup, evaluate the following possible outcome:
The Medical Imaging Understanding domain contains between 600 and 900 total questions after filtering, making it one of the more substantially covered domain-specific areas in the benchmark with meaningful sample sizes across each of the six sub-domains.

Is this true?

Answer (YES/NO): NO